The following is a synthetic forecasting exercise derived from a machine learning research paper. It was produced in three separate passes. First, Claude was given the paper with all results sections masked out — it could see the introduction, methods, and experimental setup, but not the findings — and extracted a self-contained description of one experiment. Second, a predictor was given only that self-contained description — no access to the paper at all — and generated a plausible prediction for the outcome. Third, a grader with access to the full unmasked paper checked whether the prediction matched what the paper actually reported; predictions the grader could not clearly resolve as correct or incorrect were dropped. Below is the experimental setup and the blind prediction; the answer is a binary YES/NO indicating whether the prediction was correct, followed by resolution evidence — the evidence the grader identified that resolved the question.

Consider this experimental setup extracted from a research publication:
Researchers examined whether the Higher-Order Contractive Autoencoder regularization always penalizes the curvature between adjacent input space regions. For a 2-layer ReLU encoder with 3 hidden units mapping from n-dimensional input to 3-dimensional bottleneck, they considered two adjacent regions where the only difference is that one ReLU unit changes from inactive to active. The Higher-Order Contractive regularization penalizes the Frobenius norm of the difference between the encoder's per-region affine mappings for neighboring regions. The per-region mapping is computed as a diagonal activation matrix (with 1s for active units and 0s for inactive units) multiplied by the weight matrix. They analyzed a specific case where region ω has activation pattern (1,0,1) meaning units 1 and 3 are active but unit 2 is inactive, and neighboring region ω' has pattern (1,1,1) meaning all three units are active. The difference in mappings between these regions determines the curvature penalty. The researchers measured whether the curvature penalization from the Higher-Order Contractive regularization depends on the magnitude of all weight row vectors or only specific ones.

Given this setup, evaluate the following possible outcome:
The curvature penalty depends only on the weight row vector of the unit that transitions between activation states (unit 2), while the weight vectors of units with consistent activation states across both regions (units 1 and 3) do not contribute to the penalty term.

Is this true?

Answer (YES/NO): YES